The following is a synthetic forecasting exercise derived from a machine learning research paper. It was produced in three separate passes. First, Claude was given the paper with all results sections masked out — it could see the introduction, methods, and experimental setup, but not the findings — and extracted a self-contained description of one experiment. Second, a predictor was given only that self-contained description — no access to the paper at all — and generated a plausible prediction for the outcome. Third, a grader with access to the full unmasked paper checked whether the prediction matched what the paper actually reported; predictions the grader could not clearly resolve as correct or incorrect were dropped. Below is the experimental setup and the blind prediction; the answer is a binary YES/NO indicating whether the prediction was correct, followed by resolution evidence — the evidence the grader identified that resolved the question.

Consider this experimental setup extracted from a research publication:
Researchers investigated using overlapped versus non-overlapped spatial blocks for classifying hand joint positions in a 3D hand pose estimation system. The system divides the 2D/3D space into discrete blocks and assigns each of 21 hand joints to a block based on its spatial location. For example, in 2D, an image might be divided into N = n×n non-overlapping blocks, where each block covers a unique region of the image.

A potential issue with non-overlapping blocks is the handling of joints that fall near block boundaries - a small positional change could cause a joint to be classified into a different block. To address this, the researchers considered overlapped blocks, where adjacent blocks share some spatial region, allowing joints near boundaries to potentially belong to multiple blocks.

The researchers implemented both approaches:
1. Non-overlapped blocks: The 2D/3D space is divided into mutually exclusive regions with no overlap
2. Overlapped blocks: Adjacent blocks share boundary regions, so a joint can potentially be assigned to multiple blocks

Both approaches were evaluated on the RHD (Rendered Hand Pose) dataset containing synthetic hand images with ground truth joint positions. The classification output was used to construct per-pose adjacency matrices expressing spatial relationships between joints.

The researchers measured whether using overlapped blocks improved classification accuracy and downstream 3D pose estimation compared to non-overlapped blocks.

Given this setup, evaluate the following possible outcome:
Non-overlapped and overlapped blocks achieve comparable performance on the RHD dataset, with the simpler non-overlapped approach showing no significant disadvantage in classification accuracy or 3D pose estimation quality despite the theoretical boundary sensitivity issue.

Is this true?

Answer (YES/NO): NO